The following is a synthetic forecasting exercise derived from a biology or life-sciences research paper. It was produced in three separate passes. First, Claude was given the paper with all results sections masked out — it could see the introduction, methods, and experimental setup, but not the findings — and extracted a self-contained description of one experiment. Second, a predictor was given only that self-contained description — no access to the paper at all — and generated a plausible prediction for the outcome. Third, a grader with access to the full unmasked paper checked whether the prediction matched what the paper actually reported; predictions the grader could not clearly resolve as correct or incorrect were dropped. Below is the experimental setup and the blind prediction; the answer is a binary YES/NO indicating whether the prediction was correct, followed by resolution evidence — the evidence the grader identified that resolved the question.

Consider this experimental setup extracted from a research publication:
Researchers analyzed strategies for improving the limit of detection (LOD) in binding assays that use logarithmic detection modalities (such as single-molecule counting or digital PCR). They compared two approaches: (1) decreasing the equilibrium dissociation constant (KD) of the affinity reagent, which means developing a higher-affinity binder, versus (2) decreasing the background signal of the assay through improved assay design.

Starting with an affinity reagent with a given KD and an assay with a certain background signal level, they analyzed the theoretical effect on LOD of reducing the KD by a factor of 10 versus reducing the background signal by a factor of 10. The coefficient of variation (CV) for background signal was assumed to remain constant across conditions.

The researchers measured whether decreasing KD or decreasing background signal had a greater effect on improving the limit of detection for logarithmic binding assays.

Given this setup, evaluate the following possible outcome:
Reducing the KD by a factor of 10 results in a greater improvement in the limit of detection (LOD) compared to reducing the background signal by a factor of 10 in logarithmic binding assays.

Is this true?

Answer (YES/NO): NO